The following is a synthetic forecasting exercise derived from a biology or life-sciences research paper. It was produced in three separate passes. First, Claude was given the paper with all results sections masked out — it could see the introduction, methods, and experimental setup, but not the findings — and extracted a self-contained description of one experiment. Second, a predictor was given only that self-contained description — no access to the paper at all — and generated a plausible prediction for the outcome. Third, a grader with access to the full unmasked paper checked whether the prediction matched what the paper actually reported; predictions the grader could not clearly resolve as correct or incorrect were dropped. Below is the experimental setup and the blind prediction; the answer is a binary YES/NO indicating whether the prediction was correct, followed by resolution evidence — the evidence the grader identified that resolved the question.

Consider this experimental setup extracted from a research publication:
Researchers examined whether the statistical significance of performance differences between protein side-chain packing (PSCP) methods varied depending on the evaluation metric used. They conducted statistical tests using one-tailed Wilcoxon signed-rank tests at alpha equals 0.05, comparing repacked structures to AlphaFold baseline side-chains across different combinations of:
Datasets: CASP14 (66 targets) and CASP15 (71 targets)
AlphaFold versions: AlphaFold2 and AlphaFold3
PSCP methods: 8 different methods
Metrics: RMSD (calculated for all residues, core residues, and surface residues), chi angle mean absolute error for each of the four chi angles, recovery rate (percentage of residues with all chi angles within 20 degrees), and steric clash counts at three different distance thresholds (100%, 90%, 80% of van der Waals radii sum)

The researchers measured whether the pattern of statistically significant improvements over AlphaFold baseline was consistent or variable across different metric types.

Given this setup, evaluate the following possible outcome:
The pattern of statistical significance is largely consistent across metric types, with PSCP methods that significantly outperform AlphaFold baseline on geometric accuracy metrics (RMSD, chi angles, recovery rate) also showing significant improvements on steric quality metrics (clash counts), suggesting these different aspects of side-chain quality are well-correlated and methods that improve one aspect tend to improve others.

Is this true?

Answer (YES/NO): NO